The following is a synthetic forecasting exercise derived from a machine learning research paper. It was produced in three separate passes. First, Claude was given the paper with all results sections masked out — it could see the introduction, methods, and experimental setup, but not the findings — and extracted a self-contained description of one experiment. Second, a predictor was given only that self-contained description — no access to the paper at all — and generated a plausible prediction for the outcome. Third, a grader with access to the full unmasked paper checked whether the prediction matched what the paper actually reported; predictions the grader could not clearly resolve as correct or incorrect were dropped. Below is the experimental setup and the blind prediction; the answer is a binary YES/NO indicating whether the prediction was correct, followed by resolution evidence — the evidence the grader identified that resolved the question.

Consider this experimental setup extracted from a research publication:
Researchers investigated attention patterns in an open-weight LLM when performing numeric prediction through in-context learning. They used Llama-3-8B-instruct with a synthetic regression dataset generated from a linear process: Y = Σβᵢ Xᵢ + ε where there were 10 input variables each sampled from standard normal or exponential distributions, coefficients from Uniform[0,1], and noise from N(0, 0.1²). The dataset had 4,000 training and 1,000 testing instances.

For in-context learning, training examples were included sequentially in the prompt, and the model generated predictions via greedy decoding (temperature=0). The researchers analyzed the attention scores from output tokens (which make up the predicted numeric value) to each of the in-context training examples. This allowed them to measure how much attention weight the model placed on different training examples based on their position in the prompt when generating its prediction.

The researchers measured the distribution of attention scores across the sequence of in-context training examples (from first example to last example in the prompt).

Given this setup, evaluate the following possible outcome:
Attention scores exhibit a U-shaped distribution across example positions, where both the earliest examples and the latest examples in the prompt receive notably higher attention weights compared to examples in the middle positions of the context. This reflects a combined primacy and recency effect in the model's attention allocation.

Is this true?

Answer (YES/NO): YES